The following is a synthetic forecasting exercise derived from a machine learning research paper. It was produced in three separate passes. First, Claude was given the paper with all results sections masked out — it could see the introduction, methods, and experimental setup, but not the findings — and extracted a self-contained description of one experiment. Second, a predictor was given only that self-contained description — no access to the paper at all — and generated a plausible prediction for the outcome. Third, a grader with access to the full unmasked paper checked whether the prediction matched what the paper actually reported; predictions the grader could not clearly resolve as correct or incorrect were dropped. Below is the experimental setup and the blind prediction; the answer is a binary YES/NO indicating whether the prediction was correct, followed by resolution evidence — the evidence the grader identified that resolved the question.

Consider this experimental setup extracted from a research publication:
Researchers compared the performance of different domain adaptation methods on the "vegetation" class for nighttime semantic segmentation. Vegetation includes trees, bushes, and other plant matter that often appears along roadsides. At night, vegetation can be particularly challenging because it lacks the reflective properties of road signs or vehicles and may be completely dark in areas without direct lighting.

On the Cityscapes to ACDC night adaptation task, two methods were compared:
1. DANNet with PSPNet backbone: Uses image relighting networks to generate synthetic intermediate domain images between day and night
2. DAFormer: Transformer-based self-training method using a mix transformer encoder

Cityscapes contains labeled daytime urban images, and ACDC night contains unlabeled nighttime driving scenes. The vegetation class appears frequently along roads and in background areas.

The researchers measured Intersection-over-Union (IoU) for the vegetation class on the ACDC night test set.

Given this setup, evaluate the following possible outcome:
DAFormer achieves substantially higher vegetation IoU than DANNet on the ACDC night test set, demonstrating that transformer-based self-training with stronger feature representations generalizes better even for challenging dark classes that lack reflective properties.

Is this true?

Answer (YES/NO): NO